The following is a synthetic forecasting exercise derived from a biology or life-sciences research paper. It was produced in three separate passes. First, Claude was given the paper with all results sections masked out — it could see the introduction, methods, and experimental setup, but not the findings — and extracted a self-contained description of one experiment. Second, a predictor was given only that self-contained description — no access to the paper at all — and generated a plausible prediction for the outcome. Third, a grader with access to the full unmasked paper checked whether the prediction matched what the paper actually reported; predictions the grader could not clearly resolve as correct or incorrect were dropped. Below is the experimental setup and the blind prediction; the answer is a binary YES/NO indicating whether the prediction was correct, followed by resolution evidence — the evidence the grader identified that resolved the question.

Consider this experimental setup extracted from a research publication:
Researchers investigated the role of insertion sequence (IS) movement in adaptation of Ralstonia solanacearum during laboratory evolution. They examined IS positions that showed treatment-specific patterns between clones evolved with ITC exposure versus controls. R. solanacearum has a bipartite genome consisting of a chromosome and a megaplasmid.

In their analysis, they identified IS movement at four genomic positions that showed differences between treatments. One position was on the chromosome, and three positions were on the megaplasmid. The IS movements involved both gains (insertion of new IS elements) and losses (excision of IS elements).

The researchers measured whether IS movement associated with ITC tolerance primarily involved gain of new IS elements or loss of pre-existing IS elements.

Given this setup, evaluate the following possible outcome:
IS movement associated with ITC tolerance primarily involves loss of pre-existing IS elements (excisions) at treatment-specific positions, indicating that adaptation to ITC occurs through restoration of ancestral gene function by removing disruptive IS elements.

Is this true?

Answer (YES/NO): YES